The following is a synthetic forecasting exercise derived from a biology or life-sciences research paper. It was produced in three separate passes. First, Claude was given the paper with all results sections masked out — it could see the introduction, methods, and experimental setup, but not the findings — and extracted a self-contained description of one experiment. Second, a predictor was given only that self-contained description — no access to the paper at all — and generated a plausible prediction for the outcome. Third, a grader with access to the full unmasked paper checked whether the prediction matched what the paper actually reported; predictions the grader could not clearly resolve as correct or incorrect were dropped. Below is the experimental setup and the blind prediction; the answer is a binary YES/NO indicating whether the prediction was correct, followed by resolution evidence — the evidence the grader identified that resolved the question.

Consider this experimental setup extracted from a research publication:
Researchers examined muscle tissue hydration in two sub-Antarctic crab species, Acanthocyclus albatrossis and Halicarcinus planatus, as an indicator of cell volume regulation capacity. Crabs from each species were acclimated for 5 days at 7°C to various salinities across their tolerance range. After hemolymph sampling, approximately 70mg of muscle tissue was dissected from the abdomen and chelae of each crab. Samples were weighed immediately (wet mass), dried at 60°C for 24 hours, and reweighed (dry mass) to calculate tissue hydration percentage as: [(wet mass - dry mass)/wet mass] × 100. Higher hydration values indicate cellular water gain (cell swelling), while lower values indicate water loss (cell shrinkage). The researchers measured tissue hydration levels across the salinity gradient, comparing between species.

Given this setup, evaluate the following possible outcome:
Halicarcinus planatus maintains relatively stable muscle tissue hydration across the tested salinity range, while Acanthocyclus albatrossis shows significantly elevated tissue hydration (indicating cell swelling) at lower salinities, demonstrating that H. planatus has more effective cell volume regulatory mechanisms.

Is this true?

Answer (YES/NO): NO